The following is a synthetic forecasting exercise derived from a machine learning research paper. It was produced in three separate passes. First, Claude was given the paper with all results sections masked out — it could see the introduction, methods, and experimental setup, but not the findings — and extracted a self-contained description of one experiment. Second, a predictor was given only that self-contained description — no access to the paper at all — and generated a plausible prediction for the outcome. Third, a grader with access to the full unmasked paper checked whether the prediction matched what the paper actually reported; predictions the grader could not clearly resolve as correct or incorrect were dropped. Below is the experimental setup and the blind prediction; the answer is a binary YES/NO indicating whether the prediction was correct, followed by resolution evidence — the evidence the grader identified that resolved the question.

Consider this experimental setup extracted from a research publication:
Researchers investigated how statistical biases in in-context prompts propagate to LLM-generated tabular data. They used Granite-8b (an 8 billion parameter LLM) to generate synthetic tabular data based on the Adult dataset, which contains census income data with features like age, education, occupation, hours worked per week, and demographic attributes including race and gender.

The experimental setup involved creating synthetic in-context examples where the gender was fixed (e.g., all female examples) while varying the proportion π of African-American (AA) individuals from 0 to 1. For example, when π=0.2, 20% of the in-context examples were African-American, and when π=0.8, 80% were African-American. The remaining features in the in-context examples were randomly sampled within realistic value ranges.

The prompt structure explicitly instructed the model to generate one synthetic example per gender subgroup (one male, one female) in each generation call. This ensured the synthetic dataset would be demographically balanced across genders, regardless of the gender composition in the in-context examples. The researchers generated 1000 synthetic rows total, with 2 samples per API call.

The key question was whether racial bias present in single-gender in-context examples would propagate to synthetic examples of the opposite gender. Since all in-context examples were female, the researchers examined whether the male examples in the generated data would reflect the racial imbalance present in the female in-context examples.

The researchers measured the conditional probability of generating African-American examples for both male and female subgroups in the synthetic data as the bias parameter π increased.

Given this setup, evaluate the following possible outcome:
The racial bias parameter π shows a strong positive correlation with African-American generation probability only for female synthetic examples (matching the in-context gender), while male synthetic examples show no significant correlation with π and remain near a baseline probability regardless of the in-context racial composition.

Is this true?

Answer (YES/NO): NO